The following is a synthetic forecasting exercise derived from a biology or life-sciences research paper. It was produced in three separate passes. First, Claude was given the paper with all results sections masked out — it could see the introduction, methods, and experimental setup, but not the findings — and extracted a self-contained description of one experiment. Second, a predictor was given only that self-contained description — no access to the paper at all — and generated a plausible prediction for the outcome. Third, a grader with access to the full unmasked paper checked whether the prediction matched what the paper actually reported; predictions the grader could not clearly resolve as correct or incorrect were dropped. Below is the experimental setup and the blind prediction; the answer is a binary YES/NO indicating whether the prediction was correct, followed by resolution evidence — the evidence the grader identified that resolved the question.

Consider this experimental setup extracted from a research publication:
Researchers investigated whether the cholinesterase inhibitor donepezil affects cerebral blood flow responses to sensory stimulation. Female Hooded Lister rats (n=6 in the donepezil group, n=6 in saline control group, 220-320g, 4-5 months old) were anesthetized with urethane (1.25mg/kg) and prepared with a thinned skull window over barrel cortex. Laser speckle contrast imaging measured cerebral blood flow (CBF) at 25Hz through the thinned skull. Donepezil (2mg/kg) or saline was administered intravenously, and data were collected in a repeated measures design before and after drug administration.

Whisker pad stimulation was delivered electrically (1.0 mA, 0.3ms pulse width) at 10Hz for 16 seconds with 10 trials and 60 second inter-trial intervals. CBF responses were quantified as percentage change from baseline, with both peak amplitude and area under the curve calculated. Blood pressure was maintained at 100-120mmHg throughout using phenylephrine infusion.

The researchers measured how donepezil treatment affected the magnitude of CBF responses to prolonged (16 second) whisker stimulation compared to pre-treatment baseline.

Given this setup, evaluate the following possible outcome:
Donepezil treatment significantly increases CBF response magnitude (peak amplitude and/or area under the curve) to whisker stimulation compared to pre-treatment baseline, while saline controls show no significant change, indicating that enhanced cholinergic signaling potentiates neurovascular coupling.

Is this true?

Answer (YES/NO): YES